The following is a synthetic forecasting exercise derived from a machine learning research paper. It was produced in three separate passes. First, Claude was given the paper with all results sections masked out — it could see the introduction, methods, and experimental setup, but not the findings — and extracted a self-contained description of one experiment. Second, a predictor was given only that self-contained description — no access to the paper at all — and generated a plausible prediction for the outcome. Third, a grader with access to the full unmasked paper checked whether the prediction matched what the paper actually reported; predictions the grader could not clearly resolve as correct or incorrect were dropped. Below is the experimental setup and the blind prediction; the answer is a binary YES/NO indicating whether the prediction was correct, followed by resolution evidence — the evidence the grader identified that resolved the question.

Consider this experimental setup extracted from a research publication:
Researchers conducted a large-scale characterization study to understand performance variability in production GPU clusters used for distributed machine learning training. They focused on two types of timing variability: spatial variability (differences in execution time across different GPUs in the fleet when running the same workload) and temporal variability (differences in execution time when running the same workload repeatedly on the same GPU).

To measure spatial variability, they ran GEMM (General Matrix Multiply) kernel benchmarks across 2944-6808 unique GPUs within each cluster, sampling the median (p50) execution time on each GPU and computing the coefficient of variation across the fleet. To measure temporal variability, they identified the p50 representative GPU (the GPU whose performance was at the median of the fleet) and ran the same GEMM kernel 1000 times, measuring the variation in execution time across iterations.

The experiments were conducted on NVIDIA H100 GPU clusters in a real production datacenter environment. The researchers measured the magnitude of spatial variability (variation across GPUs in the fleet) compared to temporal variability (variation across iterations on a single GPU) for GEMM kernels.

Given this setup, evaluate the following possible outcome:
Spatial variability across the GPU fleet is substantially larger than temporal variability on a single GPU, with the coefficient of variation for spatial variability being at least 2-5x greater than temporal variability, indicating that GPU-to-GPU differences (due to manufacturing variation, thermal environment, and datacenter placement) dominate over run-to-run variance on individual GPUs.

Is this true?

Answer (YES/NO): NO